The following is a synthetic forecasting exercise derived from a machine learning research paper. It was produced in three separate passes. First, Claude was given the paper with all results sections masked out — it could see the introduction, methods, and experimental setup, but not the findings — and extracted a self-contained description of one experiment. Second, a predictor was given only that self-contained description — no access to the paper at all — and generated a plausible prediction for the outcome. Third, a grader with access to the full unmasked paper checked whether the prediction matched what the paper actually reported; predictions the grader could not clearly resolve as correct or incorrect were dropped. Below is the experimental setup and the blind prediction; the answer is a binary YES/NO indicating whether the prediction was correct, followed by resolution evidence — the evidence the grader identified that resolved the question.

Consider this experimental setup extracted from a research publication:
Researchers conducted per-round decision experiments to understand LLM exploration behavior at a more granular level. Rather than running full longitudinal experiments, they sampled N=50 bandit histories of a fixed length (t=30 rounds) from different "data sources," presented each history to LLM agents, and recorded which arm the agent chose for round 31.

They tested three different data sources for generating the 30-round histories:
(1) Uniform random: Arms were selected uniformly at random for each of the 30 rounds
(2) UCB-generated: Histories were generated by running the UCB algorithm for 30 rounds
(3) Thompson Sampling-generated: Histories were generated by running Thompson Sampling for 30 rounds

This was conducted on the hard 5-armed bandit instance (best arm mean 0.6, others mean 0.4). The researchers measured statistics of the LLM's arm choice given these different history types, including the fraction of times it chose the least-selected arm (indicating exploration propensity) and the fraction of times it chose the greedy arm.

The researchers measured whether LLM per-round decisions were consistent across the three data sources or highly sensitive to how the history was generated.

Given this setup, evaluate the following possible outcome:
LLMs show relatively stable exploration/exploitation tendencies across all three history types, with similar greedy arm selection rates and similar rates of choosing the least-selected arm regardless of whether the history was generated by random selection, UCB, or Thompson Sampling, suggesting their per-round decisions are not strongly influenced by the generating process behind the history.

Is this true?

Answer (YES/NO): NO